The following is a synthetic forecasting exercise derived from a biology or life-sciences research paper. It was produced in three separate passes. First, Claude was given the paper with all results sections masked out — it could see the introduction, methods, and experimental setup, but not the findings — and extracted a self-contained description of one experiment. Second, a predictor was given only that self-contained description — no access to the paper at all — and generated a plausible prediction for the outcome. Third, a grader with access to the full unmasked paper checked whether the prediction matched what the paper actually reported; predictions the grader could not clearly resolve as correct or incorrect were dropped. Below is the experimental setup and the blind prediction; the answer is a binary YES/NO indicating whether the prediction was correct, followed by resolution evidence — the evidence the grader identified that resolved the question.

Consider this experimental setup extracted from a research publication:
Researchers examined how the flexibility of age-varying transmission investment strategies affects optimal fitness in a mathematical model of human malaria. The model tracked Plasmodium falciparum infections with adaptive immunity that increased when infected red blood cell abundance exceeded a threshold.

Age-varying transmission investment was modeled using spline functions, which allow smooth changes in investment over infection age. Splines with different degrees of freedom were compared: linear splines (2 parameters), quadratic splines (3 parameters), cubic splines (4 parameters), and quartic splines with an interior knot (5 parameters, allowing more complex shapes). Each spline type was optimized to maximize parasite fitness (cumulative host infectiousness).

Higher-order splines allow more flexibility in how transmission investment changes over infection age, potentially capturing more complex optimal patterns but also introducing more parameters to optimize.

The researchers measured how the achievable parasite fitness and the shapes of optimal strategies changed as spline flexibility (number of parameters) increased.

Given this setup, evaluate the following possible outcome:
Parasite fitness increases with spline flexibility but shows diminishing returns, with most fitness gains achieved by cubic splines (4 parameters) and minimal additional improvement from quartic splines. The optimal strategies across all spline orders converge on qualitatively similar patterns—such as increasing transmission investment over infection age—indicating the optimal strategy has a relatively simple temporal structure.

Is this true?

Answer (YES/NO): NO